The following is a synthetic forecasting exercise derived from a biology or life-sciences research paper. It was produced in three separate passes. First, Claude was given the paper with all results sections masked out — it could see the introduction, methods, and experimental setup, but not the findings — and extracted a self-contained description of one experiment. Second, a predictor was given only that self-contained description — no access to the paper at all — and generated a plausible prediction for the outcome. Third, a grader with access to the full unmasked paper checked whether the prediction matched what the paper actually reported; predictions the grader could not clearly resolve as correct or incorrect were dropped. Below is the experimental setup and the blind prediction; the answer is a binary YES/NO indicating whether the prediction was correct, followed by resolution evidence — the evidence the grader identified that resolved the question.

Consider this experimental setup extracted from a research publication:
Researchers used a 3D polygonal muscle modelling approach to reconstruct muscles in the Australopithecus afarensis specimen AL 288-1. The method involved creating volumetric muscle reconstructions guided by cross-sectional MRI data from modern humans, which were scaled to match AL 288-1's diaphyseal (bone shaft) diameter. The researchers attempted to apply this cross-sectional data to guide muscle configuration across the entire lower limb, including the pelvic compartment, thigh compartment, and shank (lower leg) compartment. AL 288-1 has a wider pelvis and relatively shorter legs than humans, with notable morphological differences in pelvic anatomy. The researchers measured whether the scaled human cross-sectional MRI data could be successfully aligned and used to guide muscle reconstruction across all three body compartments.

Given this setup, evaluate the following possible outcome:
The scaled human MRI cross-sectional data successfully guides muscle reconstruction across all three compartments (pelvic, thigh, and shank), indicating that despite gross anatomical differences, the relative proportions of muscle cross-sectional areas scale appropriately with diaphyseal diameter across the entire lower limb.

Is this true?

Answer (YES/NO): NO